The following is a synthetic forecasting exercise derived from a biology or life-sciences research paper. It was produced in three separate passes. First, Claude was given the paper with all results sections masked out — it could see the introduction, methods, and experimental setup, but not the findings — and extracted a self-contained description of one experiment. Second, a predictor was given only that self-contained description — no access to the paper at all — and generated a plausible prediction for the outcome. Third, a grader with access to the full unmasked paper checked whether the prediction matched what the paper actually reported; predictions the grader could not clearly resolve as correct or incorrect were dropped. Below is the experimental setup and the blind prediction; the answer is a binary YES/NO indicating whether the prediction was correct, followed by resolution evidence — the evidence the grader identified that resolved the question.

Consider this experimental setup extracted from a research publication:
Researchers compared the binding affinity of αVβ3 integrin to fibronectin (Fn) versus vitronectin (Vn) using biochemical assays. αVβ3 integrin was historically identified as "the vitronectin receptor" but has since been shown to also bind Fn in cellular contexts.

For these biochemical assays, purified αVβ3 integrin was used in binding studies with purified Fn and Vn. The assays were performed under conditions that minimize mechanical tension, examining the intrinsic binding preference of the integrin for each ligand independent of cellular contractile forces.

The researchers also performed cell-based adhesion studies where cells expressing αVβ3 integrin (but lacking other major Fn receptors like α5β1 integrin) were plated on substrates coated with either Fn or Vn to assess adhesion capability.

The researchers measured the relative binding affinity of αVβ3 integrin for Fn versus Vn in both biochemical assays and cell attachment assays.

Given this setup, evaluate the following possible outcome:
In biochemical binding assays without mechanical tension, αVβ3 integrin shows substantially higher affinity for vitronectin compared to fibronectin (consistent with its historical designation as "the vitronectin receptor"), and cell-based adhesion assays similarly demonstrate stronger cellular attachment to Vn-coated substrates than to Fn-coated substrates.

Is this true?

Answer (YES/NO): YES